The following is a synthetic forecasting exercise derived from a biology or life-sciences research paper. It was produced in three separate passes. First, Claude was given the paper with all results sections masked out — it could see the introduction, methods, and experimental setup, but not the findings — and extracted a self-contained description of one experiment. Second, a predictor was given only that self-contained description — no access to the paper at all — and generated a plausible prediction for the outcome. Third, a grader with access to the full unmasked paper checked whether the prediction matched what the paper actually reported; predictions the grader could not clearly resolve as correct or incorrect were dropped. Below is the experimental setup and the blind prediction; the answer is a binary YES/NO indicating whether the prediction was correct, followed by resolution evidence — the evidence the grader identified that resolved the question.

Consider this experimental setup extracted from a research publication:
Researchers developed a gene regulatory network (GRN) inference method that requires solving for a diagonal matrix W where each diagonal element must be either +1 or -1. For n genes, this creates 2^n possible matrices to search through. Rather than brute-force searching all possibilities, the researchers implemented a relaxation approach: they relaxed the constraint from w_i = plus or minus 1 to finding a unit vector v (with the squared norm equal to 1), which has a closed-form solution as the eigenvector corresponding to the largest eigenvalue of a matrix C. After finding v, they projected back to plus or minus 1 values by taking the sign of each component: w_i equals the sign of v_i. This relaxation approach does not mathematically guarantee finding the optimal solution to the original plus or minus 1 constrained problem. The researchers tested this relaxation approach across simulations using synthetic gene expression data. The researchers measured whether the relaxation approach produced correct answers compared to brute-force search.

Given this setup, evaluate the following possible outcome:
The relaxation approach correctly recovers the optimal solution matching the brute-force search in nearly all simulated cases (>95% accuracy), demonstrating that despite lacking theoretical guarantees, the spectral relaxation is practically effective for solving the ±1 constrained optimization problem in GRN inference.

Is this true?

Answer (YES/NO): YES